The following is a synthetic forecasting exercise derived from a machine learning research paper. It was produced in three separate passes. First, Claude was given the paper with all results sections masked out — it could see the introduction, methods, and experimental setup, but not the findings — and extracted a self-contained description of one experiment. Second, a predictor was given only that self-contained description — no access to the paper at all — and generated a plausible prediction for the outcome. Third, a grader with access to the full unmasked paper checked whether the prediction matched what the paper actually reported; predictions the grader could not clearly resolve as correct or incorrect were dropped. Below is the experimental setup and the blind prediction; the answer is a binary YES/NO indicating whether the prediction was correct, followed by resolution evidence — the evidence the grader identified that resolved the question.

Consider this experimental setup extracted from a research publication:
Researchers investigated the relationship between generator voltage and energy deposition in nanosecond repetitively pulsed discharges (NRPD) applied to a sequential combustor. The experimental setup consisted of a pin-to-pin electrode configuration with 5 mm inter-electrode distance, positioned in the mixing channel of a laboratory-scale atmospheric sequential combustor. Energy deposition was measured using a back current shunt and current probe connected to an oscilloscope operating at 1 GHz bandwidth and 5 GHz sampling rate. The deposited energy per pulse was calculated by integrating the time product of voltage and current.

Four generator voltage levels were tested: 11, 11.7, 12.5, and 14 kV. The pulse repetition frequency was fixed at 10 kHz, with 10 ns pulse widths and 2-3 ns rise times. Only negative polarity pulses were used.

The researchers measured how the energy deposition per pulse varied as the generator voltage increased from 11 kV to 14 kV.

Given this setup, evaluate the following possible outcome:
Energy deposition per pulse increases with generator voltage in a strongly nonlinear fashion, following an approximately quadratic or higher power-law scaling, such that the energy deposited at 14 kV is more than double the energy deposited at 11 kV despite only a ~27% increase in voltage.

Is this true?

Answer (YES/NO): YES